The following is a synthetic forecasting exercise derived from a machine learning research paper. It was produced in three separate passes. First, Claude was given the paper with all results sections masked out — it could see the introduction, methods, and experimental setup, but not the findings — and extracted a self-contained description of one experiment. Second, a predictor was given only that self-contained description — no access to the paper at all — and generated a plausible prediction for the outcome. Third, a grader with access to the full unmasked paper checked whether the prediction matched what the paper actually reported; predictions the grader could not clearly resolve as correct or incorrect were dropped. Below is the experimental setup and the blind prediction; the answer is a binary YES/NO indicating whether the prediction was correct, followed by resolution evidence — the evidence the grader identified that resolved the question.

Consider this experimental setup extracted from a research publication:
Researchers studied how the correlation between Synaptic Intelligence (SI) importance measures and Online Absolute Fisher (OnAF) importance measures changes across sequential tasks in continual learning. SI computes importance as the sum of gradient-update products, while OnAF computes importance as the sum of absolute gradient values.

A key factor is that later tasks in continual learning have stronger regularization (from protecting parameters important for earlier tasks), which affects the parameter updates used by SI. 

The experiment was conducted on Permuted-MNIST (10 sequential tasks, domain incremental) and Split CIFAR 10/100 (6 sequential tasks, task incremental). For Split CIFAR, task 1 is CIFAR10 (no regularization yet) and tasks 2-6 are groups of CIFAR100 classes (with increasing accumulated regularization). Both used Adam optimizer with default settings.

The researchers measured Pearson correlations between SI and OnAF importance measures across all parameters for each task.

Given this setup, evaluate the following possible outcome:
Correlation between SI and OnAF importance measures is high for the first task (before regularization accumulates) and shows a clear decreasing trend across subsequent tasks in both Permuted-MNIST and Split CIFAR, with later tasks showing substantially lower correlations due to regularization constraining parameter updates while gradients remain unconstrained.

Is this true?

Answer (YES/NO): NO